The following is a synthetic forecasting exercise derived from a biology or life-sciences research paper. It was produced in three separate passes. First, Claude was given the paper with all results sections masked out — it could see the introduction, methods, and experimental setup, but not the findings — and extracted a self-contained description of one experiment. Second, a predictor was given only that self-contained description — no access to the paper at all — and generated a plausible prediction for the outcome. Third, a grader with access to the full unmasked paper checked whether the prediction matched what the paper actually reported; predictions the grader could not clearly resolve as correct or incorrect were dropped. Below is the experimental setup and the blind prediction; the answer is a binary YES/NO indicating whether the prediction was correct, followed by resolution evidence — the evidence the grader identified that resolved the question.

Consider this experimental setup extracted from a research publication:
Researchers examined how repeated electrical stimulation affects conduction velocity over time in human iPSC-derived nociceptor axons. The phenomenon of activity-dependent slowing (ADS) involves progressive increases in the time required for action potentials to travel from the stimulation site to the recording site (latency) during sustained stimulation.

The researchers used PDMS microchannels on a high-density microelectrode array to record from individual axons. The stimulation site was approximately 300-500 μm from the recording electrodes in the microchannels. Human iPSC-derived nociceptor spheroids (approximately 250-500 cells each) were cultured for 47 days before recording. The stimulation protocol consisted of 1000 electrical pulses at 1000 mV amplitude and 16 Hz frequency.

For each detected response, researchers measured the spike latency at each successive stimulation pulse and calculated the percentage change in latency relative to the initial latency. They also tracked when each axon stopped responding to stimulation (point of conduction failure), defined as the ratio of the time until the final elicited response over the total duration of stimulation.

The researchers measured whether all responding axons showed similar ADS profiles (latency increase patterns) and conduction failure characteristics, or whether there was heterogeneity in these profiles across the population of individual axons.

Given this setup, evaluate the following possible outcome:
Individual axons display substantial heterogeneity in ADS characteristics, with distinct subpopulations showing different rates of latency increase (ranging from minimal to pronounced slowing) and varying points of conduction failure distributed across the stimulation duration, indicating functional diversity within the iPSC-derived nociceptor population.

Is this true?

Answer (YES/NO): YES